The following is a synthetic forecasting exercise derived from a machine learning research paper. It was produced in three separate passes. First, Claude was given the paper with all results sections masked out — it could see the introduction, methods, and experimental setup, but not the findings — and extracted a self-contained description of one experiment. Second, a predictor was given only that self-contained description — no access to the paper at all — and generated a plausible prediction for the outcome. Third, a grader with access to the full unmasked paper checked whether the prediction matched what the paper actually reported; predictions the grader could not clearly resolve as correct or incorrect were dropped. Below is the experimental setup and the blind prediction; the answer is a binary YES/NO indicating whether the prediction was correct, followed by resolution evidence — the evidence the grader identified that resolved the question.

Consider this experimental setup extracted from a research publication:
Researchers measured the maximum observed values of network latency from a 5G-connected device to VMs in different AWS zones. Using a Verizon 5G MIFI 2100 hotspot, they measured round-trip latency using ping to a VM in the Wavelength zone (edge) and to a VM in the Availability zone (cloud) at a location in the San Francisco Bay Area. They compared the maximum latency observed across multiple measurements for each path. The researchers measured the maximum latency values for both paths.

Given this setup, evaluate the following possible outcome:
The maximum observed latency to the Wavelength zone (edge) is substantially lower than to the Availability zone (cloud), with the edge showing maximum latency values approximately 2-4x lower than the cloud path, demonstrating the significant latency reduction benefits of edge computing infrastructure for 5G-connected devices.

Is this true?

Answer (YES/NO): YES